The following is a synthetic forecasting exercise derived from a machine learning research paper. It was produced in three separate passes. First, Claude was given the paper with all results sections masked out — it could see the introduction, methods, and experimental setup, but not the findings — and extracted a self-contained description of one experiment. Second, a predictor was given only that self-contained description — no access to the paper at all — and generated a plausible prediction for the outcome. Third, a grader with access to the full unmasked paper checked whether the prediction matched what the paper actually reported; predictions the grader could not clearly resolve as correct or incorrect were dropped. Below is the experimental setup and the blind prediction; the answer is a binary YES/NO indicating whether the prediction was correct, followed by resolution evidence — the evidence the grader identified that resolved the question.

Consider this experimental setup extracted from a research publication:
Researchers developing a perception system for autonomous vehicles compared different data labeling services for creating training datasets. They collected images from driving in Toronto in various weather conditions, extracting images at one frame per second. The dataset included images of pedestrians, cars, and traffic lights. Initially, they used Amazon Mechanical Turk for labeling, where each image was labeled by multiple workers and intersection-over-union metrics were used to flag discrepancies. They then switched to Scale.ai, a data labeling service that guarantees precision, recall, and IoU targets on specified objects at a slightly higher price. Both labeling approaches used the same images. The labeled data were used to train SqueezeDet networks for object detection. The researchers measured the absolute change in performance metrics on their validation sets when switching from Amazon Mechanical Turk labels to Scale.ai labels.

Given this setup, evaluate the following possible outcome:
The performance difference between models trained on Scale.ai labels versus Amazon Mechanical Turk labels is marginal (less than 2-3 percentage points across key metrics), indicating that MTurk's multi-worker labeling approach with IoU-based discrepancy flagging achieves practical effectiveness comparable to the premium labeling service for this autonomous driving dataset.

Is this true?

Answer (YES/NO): NO